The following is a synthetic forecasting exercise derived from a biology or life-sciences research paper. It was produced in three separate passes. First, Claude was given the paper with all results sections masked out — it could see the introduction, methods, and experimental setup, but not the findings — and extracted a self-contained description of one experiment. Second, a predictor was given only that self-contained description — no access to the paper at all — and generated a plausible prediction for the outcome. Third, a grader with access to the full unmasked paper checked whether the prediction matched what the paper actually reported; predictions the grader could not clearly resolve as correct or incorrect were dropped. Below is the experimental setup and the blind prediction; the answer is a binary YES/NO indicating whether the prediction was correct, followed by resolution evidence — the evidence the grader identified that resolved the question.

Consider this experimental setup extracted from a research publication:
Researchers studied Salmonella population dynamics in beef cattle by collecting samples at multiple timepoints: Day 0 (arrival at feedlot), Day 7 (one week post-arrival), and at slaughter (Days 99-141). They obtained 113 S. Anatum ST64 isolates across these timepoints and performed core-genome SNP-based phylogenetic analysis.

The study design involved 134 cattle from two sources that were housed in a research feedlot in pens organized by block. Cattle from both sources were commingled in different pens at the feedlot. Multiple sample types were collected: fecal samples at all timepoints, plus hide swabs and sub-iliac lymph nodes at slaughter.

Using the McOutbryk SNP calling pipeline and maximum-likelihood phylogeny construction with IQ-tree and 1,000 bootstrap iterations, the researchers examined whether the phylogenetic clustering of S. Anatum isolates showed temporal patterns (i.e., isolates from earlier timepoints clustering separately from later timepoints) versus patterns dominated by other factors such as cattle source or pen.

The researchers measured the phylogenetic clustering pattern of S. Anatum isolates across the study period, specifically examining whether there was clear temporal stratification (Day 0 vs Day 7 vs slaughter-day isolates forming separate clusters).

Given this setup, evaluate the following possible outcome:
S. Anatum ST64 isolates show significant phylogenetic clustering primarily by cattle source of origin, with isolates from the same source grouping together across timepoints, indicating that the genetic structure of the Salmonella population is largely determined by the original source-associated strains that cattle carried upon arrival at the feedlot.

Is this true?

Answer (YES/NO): NO